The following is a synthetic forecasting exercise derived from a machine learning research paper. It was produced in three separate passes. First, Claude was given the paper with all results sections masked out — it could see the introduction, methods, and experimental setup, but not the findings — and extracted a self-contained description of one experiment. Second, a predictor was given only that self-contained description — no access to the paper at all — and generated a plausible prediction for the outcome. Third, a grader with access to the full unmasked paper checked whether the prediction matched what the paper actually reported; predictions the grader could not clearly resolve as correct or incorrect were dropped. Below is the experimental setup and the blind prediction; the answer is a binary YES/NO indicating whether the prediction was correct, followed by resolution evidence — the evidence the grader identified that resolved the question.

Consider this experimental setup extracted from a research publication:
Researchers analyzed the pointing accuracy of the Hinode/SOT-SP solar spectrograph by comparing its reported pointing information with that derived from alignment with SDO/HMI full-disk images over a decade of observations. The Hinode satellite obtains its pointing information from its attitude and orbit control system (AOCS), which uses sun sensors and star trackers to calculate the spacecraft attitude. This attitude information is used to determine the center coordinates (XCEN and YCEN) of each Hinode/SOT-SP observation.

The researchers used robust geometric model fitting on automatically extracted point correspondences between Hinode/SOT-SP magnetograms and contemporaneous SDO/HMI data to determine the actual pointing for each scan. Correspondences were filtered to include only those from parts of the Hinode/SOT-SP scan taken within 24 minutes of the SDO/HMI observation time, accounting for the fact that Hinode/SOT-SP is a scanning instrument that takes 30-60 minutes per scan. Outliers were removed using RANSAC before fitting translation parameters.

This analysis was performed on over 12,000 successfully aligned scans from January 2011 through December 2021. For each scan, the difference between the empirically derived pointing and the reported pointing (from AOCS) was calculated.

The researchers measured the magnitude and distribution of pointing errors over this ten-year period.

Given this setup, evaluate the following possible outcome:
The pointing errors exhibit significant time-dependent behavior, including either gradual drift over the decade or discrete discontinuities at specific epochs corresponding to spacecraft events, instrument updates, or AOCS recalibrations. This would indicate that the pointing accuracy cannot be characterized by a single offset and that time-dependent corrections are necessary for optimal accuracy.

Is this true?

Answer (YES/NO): YES